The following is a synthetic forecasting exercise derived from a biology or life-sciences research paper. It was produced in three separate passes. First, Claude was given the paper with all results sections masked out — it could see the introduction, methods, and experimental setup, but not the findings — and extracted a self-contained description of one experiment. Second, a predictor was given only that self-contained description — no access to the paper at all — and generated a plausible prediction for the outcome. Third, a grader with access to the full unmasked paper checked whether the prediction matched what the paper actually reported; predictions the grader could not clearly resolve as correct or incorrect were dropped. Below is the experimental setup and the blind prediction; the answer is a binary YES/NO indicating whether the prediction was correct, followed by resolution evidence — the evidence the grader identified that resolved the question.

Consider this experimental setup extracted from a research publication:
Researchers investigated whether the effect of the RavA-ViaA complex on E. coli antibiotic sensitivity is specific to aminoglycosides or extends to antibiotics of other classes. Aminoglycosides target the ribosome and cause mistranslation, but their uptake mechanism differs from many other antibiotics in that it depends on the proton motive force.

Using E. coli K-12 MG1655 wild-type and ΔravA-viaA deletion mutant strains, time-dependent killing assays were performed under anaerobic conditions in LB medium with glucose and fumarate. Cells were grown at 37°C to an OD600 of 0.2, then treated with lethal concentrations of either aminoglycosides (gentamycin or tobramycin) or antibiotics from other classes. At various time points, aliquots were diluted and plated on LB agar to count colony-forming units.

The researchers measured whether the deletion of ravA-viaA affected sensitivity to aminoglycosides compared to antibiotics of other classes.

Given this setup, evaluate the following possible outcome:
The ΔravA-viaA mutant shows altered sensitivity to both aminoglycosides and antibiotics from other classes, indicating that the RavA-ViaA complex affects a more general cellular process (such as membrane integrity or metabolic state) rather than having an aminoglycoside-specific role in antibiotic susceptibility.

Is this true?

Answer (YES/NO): NO